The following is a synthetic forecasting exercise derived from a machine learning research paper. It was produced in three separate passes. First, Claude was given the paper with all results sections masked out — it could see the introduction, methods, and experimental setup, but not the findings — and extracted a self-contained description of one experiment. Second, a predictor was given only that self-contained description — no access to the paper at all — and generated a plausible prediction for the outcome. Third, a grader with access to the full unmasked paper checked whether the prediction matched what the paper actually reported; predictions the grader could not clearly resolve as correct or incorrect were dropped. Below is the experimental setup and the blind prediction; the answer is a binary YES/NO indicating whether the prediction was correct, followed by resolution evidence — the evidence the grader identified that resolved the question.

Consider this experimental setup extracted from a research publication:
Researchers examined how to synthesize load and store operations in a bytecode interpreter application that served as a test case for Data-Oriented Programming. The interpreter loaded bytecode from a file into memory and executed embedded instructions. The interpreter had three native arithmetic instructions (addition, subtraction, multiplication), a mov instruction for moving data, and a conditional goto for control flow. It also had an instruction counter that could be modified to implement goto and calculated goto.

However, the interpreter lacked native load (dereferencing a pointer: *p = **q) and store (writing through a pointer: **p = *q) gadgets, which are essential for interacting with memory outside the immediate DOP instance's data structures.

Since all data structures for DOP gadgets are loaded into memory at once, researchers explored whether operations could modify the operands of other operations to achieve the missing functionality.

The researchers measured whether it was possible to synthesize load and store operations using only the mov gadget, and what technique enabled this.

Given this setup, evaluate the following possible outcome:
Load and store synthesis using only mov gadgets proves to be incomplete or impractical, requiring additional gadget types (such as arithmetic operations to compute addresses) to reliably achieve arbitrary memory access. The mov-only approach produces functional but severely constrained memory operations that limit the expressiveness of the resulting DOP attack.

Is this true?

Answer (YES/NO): NO